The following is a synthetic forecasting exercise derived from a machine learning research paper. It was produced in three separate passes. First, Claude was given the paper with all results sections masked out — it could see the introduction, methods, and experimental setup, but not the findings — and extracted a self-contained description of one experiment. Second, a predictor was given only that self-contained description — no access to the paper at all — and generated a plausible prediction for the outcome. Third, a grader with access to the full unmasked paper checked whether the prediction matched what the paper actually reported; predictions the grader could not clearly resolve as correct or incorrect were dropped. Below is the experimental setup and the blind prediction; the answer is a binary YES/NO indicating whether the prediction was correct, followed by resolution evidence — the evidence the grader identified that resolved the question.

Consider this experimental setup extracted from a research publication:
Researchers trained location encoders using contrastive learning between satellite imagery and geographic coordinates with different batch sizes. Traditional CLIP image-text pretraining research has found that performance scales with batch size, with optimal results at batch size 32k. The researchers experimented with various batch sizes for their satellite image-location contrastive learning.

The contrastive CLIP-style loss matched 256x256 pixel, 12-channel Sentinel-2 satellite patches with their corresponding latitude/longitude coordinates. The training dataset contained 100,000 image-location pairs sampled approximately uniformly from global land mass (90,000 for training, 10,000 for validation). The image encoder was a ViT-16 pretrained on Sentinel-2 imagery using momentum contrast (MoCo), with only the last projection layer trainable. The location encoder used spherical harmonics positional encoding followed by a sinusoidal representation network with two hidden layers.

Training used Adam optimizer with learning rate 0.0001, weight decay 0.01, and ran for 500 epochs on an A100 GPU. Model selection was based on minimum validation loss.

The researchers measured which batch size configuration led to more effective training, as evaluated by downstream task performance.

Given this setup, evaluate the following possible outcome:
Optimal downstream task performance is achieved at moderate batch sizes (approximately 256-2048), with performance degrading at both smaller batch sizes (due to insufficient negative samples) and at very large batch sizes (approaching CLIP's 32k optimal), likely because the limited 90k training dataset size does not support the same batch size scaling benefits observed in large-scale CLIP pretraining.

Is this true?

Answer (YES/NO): NO